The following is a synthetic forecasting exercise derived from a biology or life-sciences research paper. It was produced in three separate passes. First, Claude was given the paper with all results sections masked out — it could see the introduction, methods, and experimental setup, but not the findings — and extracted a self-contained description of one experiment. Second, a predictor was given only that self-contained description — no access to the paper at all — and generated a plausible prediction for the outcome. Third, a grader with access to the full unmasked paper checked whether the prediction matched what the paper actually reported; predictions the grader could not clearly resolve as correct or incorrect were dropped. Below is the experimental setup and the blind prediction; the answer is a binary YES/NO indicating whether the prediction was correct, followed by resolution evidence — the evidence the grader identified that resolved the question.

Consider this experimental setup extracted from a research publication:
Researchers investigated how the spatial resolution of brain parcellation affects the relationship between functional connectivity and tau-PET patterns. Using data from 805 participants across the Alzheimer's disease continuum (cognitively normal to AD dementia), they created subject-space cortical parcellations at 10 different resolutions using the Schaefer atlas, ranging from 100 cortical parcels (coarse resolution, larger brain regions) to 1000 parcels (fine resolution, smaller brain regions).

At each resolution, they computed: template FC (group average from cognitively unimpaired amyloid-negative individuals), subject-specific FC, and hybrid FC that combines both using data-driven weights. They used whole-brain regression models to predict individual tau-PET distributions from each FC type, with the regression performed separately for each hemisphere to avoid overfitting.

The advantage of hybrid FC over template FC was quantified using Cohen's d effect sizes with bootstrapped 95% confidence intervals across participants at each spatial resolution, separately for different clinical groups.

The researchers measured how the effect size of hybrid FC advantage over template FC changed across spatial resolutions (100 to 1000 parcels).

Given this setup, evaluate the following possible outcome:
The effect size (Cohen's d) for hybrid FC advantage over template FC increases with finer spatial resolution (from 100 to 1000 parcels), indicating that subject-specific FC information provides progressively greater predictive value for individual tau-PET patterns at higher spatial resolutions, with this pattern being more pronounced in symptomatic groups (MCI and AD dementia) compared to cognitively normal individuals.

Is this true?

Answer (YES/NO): NO